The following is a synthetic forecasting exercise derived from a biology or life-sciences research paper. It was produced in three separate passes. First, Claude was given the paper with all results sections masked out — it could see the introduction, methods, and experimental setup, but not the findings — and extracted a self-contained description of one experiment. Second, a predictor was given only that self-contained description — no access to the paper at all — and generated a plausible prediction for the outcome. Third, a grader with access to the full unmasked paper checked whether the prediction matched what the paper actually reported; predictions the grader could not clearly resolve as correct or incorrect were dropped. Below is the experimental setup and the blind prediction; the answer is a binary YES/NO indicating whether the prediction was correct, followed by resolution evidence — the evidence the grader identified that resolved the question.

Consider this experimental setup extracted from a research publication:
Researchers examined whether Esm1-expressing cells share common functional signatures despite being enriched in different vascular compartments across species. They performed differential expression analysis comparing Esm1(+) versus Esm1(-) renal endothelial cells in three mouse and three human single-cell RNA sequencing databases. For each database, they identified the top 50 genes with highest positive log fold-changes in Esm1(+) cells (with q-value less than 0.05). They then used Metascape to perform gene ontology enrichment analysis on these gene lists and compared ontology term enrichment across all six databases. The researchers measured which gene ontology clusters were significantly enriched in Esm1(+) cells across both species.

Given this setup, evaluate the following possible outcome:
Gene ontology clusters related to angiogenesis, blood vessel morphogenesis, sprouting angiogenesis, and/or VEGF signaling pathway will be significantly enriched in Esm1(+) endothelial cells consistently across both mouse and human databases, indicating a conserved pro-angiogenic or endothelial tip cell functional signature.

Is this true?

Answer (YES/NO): YES